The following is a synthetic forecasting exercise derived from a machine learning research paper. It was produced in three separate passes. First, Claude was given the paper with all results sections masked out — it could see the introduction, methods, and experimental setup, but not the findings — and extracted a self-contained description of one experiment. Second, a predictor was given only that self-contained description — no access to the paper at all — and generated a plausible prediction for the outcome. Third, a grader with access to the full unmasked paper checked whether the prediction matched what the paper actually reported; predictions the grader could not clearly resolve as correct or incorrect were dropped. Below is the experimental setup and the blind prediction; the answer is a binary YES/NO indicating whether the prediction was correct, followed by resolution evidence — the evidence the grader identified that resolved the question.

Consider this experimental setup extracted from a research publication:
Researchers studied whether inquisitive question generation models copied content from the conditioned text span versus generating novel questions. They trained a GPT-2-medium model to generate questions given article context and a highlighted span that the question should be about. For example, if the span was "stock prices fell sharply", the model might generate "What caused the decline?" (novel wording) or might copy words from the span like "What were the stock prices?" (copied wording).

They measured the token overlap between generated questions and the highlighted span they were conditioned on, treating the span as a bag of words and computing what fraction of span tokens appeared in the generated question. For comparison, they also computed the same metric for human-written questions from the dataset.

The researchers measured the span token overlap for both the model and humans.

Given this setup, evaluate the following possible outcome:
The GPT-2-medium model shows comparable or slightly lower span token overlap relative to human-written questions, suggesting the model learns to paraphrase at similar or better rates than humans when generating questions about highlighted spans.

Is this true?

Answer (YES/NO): NO